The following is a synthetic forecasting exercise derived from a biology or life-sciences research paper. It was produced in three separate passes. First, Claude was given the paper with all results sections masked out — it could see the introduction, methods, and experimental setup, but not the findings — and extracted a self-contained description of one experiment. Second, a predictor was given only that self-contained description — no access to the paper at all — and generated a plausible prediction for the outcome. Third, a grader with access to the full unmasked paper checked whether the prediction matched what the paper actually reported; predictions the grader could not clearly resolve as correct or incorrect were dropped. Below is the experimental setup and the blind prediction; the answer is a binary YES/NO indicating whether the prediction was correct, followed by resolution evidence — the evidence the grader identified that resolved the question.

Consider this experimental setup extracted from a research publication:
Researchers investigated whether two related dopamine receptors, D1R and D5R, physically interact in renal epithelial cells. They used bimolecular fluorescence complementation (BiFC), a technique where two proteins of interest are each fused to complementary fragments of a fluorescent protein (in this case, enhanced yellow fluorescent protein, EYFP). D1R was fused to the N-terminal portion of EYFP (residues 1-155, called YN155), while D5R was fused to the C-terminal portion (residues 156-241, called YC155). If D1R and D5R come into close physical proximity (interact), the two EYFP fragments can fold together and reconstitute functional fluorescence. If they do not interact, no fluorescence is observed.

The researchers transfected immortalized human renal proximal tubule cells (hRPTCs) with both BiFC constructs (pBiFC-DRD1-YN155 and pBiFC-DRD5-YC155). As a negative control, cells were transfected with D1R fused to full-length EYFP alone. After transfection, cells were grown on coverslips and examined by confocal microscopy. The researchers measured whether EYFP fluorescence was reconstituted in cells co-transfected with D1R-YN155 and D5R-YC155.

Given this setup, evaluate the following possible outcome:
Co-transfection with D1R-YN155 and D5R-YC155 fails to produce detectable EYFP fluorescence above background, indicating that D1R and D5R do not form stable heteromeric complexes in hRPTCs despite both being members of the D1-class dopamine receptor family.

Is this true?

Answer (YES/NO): NO